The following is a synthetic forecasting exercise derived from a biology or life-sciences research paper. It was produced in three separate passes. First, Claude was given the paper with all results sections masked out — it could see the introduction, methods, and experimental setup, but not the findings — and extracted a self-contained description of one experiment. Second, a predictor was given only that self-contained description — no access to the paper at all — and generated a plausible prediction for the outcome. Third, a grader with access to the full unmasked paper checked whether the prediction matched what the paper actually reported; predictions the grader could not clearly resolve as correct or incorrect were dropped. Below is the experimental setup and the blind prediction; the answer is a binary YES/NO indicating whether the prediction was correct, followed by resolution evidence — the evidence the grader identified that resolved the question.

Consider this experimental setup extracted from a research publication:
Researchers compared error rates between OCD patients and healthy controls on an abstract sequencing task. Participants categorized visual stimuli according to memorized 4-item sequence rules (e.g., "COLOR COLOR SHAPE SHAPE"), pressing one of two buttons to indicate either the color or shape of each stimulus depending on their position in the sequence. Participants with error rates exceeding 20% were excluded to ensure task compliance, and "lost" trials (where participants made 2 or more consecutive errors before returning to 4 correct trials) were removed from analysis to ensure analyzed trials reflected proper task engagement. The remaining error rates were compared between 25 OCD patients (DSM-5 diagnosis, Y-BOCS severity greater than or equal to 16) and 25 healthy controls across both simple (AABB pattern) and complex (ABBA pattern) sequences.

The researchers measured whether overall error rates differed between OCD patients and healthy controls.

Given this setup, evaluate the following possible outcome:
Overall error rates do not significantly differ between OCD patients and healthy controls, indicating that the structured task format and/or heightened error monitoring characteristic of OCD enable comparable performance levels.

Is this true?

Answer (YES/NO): YES